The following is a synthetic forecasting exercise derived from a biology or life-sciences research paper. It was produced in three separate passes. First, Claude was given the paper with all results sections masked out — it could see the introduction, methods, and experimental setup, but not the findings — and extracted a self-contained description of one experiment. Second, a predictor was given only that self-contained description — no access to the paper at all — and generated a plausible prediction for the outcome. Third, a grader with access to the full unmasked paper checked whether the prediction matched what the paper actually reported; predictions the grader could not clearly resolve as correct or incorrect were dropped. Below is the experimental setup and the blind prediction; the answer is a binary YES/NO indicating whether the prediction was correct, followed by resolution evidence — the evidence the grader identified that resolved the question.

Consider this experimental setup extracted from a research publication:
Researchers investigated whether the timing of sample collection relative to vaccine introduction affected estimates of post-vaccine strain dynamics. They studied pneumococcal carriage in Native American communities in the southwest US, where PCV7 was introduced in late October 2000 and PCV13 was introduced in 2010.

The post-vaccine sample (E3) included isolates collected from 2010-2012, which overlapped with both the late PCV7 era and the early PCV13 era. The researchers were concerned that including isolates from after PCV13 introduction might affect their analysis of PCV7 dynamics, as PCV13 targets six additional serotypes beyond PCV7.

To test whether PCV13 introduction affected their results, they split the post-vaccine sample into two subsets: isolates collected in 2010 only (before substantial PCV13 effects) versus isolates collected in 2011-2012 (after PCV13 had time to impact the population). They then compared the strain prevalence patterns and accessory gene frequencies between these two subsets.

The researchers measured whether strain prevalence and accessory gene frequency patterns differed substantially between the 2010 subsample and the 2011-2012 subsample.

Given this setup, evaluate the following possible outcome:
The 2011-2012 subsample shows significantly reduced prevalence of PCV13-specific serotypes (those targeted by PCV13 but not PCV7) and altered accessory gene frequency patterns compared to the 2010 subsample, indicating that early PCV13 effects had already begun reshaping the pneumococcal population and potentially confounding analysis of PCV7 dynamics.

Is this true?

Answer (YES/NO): NO